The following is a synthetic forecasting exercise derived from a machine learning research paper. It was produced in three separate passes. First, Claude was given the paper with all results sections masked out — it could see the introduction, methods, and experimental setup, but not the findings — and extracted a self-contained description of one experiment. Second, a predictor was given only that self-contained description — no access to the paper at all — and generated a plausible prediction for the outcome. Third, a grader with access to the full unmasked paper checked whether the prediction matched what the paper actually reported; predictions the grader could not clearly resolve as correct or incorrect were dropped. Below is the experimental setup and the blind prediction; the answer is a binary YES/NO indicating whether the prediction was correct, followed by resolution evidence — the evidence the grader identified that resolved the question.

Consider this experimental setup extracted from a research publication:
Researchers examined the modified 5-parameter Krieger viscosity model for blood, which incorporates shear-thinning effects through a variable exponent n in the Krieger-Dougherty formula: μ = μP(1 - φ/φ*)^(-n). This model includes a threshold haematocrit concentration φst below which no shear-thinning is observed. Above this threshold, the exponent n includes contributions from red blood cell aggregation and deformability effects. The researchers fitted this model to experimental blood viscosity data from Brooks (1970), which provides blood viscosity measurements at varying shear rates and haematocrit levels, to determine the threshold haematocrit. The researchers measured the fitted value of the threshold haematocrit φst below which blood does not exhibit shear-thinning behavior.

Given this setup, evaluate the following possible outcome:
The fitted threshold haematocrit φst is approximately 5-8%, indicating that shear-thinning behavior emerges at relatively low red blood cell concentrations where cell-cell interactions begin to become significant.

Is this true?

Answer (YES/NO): NO